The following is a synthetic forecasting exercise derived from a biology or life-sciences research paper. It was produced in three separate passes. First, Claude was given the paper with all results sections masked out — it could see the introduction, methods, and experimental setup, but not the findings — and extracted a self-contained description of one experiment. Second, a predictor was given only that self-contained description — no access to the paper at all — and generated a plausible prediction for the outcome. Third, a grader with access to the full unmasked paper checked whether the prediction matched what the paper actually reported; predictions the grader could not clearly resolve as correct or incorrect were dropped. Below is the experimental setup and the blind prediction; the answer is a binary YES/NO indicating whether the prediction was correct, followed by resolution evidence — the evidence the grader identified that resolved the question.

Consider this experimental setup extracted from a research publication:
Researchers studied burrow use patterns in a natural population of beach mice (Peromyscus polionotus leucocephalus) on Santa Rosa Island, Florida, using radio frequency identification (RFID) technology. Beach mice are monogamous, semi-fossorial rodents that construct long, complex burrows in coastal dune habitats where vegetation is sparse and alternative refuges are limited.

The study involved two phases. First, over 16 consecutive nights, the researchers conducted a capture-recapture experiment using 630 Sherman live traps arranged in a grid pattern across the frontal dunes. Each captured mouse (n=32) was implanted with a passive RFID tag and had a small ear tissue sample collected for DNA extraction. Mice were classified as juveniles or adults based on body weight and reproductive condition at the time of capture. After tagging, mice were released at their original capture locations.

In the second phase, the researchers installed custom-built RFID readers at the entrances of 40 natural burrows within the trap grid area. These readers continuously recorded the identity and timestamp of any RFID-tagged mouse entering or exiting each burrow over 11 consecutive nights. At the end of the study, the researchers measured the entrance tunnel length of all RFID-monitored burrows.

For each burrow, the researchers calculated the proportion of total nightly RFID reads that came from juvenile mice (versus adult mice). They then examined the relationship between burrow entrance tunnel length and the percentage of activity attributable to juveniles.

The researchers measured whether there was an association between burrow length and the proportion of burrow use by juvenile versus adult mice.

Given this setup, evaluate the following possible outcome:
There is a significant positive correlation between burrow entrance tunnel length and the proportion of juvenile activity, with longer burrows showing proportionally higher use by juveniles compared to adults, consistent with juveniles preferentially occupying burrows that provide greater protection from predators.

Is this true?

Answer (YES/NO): NO